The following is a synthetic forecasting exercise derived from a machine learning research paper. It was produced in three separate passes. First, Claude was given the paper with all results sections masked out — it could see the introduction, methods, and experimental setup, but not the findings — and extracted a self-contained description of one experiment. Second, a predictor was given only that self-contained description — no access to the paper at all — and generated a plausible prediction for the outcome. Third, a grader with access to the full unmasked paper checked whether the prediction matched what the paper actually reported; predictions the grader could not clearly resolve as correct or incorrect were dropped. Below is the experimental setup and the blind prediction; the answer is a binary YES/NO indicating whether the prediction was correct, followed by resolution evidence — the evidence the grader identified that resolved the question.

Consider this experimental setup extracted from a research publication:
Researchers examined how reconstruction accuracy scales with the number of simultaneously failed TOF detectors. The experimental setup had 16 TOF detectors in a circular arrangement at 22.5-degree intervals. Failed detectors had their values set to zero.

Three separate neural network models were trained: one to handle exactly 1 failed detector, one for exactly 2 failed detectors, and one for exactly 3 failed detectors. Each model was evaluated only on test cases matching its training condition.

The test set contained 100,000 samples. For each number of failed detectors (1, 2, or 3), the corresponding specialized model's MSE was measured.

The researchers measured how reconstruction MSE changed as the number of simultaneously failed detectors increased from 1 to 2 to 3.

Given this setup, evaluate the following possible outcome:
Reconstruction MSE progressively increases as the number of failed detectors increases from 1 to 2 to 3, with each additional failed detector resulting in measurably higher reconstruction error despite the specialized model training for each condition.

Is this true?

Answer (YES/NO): YES